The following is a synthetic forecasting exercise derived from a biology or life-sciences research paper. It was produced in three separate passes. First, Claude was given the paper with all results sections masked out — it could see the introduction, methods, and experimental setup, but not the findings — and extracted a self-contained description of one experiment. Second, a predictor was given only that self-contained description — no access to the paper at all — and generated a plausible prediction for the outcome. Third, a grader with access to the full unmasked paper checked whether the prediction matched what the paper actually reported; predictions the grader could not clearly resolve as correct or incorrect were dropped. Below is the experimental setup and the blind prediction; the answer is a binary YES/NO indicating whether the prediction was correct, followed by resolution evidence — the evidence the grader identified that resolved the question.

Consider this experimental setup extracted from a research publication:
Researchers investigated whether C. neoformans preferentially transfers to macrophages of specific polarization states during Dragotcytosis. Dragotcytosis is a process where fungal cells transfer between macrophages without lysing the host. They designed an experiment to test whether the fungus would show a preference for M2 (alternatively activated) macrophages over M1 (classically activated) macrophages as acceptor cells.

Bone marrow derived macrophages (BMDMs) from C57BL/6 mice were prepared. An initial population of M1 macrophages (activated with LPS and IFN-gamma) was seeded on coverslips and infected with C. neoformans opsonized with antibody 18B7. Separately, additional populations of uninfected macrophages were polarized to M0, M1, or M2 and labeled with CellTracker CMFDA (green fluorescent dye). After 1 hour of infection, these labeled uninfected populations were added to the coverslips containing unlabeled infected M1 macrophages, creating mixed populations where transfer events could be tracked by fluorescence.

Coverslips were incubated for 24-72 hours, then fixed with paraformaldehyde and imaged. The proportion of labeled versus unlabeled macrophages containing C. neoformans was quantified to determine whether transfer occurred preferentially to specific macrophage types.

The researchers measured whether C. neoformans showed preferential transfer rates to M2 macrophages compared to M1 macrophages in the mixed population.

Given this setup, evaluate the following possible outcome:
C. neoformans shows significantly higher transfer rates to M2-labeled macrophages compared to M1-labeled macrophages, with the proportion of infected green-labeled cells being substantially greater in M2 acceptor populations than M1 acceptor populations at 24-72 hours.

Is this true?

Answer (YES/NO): NO